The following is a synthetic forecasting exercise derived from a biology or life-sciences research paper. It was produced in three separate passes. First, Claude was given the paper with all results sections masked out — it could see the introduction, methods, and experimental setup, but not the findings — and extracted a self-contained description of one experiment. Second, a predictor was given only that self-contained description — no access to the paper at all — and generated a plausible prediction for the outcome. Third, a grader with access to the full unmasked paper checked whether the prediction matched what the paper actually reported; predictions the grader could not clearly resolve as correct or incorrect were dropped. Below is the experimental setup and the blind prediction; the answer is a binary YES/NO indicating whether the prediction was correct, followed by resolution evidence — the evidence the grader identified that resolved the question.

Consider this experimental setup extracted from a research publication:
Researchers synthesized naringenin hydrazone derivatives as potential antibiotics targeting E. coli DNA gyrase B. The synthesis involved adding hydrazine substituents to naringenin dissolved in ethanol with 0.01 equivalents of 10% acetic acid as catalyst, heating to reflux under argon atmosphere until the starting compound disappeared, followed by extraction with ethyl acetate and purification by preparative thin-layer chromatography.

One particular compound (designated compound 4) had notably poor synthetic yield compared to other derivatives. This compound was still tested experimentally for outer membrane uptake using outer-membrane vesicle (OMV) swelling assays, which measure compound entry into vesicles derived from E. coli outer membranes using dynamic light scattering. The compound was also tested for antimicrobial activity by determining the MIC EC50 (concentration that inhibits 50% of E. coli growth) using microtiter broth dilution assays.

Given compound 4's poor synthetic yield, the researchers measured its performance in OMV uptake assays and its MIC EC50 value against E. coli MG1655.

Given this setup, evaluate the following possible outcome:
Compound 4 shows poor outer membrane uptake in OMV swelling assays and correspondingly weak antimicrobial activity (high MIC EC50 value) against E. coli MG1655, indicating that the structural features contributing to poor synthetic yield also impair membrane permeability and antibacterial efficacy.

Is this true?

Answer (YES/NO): YES